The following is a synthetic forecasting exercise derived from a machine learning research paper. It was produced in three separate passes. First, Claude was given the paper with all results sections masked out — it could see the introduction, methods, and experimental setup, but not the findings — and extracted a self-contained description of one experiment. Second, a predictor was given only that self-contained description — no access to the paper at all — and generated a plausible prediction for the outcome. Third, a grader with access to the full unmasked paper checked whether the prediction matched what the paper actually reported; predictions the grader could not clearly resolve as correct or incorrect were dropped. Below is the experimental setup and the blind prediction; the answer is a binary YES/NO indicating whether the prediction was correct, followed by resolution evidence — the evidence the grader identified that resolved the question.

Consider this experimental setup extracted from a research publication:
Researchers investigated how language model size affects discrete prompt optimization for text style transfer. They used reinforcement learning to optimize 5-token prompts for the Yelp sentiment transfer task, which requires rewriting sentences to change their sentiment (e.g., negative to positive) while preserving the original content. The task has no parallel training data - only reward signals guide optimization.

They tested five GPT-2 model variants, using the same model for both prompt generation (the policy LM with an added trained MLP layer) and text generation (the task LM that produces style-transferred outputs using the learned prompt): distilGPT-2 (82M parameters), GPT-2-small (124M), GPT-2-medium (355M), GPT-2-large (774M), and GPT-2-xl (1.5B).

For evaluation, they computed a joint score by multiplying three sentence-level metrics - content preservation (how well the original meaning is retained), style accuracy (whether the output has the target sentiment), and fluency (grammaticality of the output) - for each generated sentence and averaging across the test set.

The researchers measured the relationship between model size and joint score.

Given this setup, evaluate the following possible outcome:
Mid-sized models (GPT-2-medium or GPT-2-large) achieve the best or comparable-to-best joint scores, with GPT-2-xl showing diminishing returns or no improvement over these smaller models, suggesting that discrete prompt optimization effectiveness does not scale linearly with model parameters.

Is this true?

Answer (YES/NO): NO